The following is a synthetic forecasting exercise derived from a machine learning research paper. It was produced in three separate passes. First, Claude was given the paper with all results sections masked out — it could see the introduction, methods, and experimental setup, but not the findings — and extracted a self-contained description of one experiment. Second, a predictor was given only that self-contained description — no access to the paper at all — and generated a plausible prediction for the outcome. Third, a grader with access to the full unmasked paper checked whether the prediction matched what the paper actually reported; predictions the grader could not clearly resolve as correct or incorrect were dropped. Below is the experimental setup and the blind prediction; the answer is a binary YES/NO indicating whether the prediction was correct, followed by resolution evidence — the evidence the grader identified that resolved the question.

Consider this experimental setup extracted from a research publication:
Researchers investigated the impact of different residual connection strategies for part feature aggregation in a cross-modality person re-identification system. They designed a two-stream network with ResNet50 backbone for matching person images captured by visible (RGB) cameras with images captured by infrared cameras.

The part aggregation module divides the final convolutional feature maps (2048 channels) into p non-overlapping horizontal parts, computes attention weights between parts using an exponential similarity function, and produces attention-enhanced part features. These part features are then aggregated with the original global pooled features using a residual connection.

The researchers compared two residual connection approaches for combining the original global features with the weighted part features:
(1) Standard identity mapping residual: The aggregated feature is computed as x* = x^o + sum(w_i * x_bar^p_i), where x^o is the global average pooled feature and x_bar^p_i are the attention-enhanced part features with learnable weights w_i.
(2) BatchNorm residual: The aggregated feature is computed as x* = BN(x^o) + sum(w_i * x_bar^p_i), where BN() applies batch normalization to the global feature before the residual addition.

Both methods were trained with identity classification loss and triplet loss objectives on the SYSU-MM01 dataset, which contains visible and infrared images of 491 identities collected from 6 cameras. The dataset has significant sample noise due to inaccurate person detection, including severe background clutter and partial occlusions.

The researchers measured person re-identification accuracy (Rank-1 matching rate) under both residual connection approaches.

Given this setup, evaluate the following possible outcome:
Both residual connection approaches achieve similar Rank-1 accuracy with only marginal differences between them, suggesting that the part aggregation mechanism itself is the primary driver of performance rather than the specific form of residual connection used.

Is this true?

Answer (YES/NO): NO